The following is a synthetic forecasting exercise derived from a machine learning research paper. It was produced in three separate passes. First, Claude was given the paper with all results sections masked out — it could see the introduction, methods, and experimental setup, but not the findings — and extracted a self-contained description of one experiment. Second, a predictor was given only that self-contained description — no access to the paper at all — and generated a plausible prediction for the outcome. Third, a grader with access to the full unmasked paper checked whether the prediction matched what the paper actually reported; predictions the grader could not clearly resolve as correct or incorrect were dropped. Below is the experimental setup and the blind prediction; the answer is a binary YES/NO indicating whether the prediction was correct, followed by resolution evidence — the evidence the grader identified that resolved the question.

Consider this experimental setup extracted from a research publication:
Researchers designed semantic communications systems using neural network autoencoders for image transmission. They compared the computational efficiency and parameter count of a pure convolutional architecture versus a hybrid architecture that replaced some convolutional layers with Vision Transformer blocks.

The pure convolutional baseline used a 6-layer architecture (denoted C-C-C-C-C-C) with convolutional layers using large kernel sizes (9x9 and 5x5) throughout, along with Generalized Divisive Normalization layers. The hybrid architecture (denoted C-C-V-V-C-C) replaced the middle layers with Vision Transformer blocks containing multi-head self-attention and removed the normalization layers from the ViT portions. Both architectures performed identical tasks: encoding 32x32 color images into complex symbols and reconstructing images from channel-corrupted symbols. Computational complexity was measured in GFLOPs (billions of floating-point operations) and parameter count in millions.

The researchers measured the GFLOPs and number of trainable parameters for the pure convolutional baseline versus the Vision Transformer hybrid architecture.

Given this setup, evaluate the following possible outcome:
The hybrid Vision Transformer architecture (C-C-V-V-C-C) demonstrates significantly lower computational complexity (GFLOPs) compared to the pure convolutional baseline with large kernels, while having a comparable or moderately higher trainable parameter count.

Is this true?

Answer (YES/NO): NO